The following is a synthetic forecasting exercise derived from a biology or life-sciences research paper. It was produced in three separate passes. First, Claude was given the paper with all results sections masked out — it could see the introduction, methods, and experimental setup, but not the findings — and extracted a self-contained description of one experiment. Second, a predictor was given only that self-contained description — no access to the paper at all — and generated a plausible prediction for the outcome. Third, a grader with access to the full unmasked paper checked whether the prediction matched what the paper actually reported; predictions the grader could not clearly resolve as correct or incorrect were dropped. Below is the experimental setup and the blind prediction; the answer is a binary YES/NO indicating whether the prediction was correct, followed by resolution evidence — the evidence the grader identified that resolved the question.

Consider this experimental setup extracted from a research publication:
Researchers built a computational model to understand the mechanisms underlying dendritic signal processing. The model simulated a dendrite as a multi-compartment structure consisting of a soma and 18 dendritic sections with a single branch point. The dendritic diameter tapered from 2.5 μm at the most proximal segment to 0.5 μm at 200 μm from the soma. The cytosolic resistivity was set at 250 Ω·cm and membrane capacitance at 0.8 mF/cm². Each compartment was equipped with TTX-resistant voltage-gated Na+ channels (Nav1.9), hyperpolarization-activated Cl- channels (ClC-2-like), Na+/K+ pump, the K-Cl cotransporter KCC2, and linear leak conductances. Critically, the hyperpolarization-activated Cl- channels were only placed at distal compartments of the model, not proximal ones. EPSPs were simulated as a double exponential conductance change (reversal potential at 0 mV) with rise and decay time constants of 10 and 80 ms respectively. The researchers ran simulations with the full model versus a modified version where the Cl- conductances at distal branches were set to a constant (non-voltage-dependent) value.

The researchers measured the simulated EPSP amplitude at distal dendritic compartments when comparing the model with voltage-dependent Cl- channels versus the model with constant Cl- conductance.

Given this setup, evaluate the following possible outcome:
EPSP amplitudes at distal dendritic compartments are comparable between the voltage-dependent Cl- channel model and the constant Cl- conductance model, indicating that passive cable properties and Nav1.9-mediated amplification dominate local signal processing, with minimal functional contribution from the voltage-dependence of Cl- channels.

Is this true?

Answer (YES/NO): NO